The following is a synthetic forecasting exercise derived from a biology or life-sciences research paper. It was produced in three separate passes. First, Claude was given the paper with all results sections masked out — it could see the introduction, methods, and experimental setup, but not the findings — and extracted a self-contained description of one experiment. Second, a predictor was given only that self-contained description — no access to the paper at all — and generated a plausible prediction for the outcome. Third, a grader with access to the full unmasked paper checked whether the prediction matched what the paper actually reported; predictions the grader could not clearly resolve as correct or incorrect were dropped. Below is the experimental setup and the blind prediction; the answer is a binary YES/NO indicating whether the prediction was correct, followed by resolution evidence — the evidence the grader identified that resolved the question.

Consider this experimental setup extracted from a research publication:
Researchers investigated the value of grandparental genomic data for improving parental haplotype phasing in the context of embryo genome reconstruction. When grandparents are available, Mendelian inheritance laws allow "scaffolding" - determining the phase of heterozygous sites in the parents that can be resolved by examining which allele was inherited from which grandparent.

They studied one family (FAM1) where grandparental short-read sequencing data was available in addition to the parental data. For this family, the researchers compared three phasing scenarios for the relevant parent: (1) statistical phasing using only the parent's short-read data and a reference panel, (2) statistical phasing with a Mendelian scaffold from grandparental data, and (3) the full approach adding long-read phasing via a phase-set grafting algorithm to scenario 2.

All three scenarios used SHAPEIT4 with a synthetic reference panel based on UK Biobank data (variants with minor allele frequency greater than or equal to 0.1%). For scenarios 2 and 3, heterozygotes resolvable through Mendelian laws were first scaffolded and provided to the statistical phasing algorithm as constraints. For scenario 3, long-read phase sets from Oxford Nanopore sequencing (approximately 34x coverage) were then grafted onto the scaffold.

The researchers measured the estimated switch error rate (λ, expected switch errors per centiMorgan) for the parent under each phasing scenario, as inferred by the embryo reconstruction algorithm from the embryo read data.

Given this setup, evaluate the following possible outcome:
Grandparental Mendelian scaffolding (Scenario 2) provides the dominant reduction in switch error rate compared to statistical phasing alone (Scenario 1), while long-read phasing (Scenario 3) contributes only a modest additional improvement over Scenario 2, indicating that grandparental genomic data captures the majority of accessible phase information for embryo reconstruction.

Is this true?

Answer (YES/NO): NO